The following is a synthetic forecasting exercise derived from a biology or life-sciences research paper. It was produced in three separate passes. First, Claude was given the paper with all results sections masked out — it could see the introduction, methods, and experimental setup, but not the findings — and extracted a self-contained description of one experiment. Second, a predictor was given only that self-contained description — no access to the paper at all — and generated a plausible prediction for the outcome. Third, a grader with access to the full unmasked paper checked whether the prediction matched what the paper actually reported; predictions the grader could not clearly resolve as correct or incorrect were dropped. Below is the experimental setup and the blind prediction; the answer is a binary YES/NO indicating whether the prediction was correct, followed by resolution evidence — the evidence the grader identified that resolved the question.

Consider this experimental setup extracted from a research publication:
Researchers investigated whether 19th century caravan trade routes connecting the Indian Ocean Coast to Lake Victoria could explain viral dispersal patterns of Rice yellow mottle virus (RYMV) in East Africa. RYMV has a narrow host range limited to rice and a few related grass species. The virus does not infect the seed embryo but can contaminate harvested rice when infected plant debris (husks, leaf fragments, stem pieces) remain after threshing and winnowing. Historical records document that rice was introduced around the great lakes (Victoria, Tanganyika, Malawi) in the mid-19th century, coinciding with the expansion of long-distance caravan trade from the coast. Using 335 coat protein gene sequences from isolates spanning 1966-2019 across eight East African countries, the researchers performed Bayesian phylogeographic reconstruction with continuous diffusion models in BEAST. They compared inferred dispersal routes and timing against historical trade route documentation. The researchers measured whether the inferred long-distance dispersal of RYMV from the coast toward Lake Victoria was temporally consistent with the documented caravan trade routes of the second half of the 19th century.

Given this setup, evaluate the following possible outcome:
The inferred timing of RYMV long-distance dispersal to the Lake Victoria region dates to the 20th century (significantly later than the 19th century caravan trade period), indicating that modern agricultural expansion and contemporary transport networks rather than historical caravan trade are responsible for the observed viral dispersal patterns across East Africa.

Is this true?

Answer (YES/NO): NO